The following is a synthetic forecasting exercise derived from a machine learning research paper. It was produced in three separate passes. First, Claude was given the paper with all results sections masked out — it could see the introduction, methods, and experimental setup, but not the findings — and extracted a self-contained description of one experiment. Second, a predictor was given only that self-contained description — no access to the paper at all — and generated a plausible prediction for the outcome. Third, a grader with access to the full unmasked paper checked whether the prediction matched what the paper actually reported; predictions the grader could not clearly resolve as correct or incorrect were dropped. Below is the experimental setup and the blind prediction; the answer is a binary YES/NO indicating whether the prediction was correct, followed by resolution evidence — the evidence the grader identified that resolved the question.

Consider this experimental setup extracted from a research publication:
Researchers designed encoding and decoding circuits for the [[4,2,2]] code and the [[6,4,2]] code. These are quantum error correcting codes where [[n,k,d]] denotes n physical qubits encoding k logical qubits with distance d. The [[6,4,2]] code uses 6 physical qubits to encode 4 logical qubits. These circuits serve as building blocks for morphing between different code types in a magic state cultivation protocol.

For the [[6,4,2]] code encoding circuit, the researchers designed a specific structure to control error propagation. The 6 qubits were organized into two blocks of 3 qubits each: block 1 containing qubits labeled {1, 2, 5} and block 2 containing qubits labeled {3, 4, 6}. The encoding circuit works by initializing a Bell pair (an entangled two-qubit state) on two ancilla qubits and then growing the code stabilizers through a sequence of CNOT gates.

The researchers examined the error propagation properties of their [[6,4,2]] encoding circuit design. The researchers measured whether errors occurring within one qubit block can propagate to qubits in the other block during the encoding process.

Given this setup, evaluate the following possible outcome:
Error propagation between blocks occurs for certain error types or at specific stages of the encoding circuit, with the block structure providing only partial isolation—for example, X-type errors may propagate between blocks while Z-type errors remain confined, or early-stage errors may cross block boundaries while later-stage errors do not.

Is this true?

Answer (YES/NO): NO